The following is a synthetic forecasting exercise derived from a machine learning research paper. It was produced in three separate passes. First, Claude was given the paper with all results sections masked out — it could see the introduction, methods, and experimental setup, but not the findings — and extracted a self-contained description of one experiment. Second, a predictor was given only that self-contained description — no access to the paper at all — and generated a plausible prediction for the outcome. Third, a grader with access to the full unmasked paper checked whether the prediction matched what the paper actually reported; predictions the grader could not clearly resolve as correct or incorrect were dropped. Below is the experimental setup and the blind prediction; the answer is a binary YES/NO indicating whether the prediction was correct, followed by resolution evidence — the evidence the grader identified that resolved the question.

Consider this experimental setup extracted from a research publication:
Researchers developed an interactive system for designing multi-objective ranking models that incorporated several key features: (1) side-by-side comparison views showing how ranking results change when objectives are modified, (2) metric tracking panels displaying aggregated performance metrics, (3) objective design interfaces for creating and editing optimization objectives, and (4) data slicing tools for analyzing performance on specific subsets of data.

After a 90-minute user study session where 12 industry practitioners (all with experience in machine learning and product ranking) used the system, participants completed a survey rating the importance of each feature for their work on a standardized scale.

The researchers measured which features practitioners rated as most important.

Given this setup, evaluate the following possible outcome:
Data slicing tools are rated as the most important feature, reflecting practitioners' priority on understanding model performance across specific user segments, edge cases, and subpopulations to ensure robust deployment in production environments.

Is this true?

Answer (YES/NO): NO